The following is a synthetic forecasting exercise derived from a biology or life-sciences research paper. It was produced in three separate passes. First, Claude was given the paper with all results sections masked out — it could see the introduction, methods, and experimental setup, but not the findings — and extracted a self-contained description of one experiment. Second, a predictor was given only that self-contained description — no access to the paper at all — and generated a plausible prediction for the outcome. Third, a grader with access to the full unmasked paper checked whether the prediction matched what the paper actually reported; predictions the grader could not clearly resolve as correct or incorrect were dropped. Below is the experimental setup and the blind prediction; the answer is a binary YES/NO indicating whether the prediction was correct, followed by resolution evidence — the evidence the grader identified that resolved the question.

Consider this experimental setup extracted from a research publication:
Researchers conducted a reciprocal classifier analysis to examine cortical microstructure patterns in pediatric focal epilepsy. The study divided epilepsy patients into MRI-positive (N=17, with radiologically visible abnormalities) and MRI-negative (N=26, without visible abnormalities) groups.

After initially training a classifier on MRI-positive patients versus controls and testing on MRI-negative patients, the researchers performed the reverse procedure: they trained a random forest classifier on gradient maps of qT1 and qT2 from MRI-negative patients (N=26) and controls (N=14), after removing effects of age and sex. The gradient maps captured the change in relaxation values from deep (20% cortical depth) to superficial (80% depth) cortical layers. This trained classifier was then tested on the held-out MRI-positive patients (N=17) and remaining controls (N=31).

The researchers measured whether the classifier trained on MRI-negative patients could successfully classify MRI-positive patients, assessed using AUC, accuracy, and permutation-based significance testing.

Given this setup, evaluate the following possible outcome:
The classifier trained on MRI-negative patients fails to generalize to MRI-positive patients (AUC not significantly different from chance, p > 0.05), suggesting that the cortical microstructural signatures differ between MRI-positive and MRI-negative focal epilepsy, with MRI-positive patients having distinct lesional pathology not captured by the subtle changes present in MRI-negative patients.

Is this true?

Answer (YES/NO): NO